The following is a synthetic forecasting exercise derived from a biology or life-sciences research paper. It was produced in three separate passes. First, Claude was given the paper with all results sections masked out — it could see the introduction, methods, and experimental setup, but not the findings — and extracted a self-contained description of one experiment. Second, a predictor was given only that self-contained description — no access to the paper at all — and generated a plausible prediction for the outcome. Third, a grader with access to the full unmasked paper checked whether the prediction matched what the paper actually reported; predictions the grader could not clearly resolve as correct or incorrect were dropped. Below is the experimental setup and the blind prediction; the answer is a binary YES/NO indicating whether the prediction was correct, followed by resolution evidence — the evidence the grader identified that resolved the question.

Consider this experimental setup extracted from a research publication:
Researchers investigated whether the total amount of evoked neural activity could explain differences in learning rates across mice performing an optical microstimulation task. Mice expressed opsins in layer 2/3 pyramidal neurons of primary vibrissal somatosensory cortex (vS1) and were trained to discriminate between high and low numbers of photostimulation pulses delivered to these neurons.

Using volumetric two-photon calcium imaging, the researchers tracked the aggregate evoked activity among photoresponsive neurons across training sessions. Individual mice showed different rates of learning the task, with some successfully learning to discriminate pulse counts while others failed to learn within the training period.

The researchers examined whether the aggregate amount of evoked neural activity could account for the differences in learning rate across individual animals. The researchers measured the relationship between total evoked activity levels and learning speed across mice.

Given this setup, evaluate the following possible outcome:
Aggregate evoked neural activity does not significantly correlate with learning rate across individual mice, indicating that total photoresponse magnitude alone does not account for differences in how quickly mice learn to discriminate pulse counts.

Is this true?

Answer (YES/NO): YES